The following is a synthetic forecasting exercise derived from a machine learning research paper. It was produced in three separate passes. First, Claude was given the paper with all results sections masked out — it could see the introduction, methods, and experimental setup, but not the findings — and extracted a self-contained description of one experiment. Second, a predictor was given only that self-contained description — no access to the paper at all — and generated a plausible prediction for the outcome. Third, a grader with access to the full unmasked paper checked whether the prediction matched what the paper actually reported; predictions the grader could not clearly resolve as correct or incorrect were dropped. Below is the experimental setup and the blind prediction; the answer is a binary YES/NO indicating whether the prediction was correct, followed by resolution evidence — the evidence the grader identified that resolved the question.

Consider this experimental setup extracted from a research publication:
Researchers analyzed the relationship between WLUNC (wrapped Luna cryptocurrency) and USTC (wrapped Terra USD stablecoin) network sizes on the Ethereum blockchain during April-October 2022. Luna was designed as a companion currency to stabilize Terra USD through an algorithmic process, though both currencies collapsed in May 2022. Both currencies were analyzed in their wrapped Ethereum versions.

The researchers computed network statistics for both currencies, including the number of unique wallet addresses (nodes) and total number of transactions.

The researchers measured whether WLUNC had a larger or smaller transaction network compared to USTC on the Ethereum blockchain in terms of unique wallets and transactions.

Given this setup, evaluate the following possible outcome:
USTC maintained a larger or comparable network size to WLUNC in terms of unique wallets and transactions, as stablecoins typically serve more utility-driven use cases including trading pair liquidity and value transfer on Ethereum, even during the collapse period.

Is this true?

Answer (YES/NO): NO